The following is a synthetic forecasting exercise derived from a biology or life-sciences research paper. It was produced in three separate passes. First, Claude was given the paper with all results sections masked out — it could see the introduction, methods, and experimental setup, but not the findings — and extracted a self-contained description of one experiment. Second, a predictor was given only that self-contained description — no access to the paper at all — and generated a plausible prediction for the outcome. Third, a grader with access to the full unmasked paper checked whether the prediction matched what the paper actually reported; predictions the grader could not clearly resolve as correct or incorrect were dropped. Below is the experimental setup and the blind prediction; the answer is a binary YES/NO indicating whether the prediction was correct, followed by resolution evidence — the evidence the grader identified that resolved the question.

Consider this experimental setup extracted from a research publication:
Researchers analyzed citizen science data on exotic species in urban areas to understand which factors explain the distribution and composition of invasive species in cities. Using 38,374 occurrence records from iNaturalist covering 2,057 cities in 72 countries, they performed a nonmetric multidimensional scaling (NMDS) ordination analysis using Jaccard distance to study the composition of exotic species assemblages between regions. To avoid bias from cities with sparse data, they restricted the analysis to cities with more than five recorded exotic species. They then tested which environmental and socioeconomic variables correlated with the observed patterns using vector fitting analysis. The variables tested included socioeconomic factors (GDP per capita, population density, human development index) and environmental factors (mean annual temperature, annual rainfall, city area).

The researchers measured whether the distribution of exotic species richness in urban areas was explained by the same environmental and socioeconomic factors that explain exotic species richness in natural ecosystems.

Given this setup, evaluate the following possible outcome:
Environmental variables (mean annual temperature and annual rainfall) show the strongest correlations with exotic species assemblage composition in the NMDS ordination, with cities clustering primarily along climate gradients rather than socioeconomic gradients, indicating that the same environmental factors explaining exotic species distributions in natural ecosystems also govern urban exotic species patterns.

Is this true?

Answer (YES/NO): NO